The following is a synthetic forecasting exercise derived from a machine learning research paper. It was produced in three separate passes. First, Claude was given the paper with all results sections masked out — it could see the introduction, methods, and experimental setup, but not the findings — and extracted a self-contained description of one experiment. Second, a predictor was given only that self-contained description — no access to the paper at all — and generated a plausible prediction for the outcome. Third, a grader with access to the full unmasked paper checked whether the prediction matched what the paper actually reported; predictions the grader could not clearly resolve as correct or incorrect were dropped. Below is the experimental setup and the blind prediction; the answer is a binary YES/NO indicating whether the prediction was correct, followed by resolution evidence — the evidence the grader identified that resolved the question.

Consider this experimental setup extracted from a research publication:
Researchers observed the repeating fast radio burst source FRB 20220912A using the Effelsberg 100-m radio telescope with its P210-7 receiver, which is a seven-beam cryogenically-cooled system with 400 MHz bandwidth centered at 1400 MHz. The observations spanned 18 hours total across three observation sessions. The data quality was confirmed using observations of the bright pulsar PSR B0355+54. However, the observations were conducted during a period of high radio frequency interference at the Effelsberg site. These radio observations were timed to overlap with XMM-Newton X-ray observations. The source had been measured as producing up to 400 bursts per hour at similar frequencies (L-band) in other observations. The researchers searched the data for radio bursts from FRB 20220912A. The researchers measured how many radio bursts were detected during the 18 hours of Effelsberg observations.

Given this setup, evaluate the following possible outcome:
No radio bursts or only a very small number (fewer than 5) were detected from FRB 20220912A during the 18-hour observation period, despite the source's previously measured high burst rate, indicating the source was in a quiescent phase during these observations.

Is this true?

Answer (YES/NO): YES